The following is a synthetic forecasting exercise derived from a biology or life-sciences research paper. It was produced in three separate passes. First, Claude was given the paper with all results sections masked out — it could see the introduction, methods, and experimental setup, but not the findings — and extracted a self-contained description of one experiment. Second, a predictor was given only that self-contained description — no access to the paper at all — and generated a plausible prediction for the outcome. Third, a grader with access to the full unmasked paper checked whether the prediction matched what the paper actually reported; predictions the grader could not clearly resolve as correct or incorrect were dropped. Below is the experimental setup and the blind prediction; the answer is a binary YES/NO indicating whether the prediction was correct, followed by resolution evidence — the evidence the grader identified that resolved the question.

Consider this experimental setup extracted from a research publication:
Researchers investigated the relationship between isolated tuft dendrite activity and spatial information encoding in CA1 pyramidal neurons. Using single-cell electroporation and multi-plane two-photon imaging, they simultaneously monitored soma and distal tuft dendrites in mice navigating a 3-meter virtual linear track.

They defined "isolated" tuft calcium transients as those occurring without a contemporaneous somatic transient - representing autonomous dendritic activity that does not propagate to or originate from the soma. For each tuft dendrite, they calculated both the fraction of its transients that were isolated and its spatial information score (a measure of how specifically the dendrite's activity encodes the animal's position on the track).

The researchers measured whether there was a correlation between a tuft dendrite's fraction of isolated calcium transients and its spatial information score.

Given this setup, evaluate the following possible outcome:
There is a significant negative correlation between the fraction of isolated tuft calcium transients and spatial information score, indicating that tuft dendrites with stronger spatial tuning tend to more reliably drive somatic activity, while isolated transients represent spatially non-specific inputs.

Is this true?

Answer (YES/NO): YES